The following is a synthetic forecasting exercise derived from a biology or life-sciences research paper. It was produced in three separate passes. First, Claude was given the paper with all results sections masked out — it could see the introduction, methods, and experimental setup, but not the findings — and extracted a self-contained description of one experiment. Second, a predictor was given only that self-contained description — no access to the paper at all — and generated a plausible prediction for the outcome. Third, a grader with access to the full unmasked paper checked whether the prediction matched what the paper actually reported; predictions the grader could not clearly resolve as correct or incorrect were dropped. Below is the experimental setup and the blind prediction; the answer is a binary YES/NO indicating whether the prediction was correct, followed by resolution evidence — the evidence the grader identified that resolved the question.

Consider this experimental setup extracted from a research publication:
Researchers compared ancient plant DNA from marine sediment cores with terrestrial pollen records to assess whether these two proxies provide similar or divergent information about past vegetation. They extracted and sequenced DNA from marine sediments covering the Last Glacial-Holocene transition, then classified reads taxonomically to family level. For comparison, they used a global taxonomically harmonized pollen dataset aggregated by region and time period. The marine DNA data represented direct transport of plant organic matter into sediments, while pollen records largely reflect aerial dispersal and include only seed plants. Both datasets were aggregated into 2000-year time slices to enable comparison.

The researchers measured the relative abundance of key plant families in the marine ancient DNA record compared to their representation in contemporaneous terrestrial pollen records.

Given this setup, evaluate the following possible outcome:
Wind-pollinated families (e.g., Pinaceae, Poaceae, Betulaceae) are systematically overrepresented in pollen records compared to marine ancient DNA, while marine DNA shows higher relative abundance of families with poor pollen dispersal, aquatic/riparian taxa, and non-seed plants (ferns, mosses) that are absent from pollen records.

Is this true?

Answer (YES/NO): NO